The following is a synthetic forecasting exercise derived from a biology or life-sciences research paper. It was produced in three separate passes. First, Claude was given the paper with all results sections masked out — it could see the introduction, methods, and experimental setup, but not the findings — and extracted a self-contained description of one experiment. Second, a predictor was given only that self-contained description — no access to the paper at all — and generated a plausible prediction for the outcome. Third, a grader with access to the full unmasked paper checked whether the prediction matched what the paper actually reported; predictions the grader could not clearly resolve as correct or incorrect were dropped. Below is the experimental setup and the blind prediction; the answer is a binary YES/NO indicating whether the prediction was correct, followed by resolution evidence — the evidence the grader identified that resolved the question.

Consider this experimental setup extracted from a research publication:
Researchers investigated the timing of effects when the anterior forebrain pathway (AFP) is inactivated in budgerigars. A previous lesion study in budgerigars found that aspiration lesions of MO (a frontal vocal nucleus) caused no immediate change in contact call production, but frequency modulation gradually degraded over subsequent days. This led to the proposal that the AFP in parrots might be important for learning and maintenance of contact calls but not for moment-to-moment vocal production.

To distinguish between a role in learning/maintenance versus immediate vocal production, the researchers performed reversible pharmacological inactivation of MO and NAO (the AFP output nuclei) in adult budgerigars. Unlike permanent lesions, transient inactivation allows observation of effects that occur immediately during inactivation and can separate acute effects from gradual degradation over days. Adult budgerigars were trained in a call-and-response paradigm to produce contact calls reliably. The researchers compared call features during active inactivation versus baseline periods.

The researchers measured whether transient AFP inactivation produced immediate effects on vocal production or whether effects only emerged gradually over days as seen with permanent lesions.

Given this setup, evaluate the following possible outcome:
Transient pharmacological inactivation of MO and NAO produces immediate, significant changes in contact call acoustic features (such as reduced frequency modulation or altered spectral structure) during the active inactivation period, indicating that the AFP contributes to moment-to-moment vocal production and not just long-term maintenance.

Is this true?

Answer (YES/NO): YES